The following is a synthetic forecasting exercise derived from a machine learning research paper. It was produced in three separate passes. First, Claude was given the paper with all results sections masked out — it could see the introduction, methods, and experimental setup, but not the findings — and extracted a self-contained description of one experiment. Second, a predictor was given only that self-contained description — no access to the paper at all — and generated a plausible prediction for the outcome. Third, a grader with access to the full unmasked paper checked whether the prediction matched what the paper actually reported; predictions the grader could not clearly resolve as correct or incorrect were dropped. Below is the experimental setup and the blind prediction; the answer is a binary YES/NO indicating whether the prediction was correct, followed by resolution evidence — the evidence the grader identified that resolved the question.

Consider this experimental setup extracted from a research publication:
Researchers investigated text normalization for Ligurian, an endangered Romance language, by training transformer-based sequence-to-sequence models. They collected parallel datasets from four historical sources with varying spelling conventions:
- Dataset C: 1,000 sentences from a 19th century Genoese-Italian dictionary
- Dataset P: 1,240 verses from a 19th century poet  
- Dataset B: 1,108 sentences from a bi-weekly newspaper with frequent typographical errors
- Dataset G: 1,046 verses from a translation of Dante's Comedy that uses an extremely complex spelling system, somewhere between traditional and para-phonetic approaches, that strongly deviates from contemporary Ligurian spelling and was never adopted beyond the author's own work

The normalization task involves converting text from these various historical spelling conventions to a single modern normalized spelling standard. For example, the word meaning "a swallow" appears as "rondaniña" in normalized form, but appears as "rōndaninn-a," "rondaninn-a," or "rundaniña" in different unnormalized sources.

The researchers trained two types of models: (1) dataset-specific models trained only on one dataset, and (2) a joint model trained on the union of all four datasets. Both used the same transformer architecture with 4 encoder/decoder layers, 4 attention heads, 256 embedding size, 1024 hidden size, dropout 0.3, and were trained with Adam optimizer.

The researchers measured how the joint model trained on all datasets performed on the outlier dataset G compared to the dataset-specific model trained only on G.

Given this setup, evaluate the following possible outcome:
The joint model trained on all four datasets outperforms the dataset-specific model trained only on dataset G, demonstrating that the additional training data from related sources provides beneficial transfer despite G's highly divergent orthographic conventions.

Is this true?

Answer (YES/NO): NO